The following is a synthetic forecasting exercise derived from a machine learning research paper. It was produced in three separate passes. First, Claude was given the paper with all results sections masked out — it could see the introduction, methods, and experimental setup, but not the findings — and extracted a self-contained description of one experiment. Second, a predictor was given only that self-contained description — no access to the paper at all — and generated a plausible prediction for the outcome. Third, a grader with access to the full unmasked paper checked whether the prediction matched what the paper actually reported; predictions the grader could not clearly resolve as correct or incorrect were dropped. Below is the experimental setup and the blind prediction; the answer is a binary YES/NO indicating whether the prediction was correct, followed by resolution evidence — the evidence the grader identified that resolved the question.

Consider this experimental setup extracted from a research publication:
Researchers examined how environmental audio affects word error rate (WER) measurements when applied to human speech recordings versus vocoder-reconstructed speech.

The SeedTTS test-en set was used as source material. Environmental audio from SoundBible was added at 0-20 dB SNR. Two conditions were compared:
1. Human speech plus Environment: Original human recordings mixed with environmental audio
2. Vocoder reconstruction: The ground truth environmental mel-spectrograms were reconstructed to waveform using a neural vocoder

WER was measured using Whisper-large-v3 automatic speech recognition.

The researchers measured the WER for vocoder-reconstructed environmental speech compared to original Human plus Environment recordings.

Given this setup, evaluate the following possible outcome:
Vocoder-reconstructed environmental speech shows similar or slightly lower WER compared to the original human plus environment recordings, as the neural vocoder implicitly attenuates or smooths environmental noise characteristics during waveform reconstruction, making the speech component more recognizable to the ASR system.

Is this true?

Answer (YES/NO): NO